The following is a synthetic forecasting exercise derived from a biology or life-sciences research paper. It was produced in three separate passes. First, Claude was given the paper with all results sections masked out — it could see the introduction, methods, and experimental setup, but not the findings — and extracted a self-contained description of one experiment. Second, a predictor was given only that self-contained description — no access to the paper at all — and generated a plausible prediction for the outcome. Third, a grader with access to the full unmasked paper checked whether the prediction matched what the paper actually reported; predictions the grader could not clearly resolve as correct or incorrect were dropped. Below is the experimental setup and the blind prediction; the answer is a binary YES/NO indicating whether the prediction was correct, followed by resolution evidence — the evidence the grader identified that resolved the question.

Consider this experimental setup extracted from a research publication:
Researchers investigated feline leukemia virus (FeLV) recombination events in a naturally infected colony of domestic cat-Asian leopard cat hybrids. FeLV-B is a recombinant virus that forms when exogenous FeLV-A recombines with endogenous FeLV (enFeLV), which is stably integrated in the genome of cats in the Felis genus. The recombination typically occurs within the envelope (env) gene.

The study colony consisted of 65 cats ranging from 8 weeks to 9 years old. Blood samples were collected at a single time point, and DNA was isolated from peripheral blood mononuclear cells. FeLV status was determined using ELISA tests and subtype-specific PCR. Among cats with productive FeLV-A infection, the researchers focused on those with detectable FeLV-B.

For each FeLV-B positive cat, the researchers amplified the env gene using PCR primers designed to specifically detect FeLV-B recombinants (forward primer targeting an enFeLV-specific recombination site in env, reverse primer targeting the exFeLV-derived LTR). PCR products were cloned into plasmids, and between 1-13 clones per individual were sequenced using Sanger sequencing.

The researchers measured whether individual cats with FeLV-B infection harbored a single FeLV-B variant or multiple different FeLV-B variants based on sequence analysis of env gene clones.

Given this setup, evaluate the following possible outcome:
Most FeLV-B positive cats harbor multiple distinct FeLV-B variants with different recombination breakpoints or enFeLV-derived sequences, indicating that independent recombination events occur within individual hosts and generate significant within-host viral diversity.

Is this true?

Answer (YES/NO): NO